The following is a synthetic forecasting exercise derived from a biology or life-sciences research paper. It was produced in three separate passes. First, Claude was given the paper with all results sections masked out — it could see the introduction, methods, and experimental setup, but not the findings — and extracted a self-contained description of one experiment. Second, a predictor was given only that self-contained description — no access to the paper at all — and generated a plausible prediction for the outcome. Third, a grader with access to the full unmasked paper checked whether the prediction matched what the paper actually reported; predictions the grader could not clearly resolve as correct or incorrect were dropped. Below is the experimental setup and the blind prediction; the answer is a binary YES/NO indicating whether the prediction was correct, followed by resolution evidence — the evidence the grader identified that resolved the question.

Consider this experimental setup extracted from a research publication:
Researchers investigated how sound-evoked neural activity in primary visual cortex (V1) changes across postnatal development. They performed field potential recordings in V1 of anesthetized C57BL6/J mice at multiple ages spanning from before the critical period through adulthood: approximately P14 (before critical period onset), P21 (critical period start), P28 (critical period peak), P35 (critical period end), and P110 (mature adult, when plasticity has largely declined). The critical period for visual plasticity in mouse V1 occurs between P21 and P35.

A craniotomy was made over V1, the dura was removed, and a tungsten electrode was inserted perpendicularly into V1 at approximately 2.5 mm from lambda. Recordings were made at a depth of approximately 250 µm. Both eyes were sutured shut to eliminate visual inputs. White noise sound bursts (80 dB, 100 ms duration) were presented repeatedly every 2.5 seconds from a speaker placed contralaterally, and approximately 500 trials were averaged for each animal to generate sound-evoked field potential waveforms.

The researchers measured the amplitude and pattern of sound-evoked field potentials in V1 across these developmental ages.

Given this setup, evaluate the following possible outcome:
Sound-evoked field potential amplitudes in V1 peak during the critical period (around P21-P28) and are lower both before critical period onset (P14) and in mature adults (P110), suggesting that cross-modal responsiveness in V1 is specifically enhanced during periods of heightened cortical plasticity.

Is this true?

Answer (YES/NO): NO